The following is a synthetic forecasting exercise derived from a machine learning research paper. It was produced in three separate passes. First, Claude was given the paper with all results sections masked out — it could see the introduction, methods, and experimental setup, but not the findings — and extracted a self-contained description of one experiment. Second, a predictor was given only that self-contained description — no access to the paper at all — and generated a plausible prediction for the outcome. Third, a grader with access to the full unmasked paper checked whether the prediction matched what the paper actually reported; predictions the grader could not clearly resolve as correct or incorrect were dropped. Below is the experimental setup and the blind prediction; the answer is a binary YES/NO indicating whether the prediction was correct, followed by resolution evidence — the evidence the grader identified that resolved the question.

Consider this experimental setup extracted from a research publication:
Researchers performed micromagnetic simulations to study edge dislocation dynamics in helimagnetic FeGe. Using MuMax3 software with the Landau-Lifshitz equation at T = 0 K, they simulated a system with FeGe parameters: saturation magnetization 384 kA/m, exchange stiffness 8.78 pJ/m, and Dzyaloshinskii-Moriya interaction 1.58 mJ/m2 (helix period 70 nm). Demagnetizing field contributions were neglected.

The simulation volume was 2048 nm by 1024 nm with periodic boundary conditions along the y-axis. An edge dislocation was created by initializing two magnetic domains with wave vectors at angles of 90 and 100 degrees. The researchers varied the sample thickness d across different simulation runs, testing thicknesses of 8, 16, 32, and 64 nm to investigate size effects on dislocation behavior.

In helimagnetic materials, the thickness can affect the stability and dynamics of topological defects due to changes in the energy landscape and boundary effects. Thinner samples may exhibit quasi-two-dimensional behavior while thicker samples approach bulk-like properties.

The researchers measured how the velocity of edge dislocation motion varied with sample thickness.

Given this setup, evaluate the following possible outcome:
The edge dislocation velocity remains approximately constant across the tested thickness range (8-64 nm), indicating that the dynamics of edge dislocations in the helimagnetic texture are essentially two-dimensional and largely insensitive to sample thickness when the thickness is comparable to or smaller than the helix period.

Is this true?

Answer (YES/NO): NO